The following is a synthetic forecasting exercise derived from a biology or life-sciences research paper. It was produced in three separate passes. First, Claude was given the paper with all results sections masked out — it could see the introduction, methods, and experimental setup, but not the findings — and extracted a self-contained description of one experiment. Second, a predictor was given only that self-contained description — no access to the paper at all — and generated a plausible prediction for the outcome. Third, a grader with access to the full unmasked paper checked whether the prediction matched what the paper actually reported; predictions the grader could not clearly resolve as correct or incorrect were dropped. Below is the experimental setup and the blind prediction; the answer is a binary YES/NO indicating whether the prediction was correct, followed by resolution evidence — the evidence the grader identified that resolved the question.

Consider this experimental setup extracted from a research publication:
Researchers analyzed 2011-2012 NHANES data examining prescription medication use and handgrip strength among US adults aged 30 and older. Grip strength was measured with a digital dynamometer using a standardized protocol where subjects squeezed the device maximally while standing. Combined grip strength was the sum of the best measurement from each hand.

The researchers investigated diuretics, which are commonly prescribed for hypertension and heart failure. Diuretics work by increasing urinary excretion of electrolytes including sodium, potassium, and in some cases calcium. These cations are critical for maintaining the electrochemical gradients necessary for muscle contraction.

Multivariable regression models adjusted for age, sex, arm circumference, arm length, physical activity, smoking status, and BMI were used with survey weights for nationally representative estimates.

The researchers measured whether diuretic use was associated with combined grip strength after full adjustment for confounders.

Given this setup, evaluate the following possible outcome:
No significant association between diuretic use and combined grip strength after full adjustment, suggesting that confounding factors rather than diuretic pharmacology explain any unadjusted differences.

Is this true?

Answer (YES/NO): NO